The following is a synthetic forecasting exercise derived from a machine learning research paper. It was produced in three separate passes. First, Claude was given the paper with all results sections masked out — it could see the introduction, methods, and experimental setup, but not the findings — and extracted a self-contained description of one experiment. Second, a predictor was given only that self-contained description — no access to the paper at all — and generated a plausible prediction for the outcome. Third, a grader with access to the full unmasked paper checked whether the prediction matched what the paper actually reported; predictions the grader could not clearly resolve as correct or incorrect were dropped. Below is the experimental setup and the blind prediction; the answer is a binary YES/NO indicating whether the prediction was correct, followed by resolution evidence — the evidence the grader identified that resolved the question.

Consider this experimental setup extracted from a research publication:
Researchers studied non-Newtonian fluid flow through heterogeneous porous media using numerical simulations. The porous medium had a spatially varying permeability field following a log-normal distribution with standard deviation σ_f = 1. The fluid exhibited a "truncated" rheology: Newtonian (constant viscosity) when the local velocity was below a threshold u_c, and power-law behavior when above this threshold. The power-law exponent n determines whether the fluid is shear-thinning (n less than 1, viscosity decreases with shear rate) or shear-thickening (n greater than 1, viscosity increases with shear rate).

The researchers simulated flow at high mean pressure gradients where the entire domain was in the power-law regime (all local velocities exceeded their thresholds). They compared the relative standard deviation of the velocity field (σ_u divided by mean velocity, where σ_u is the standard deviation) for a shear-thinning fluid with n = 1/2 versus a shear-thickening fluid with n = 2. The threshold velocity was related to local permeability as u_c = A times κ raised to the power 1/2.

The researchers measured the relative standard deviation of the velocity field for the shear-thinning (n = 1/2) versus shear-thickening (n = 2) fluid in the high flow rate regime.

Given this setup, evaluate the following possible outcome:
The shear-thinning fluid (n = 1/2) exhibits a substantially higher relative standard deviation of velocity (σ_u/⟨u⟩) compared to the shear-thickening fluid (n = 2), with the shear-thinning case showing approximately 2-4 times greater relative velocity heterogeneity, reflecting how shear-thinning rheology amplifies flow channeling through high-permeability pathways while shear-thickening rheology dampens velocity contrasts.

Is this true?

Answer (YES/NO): NO